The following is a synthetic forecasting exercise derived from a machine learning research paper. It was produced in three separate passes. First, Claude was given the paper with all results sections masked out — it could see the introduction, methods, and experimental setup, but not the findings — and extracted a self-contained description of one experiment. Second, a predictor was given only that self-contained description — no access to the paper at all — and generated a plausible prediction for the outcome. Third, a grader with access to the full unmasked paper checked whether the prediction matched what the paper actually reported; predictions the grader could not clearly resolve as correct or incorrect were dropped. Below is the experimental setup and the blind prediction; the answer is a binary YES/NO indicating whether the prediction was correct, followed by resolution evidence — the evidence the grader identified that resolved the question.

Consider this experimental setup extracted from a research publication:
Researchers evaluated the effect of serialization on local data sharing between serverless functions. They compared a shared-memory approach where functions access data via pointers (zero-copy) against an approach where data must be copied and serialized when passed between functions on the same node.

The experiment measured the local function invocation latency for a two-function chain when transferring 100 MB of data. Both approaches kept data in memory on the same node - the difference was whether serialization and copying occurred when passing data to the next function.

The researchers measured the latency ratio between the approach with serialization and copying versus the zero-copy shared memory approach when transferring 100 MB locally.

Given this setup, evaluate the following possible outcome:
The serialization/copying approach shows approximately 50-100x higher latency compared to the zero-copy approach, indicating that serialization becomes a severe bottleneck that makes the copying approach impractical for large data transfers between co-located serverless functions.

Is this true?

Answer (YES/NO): NO